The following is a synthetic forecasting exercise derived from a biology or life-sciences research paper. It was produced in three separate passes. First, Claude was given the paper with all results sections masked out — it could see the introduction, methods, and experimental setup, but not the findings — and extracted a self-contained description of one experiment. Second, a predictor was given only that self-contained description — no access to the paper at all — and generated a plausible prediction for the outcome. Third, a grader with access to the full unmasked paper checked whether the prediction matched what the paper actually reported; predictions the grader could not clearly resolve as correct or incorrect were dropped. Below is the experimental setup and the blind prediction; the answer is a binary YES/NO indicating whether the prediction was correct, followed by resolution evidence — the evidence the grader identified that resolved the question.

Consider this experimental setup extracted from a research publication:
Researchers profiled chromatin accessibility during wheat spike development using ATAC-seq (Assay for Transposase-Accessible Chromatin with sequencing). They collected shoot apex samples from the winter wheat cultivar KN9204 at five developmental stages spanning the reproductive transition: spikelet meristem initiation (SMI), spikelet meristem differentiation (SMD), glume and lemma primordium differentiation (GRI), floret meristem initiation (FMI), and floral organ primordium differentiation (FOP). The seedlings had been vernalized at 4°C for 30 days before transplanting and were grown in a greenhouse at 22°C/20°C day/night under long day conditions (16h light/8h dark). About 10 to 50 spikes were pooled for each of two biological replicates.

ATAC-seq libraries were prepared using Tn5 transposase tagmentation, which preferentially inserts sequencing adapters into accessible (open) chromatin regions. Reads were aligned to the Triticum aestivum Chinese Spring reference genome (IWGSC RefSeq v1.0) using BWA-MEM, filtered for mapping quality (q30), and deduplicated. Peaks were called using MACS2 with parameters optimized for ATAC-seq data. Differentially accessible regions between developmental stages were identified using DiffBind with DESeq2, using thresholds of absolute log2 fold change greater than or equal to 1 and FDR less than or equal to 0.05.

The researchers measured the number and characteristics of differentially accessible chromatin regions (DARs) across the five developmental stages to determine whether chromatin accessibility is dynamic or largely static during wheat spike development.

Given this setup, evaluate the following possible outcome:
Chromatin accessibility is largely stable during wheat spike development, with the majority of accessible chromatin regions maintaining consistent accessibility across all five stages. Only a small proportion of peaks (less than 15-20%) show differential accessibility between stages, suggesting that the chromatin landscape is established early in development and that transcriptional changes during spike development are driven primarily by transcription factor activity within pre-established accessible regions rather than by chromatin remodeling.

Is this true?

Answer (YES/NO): NO